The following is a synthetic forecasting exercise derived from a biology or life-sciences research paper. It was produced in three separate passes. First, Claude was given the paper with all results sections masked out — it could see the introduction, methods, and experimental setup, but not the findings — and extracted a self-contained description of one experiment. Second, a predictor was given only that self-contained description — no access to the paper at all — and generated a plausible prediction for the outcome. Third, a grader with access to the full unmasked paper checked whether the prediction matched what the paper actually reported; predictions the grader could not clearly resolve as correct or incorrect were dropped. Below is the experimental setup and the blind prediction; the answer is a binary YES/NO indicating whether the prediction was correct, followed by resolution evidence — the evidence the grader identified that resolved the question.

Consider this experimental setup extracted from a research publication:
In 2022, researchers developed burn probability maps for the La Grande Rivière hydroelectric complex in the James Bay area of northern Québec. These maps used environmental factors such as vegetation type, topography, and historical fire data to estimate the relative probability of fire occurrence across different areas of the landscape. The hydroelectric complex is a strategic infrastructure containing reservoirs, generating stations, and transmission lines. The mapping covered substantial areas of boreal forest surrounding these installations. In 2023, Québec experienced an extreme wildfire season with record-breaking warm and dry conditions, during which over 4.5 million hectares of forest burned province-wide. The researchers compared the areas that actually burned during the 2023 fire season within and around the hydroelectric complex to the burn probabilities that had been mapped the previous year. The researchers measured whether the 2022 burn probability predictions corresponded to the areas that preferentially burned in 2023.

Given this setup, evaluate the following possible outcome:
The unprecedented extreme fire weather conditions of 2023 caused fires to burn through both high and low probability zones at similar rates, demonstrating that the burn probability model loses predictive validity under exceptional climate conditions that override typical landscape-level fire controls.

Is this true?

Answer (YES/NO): NO